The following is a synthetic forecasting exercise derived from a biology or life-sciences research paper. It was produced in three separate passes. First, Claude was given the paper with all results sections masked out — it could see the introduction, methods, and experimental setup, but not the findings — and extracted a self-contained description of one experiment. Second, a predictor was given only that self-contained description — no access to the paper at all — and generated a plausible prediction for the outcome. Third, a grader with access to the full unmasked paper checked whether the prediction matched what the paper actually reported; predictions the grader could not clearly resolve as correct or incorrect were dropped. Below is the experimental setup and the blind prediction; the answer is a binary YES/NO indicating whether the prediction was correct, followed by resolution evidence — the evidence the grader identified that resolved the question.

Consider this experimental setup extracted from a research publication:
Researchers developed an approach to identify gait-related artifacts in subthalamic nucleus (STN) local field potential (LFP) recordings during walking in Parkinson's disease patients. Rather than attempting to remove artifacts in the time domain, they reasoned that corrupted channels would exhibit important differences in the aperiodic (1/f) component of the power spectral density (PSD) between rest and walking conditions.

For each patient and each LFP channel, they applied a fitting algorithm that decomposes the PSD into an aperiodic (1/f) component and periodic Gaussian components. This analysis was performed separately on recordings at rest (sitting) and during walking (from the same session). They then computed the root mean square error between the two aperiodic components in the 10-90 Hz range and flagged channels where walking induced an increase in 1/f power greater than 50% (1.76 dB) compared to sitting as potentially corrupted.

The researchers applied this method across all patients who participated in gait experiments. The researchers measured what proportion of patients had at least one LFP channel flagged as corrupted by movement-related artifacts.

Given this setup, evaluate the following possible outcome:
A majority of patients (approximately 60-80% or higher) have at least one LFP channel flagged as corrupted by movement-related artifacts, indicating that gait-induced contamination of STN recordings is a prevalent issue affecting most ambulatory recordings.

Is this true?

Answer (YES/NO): NO